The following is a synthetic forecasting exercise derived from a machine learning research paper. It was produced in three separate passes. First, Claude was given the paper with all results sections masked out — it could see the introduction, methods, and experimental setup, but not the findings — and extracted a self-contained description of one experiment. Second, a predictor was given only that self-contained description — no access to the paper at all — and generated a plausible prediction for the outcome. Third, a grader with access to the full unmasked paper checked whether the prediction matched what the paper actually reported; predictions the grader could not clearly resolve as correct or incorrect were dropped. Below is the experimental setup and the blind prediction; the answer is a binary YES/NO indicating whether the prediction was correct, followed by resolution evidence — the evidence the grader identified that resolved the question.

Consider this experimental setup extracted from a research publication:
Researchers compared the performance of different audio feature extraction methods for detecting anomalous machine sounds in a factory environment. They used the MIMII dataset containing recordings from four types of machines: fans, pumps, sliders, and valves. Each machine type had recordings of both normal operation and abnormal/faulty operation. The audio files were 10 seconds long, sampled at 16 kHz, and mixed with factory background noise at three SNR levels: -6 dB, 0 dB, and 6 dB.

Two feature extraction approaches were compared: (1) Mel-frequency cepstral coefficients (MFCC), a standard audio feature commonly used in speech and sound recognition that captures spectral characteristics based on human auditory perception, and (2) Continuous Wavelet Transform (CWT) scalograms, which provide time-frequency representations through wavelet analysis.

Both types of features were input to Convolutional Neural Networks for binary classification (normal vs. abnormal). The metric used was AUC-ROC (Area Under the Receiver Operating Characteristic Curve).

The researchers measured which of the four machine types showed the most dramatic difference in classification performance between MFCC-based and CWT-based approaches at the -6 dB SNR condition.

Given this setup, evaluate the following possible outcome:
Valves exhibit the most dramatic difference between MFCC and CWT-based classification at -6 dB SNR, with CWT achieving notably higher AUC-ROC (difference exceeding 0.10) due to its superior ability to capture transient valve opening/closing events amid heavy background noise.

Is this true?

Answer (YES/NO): YES